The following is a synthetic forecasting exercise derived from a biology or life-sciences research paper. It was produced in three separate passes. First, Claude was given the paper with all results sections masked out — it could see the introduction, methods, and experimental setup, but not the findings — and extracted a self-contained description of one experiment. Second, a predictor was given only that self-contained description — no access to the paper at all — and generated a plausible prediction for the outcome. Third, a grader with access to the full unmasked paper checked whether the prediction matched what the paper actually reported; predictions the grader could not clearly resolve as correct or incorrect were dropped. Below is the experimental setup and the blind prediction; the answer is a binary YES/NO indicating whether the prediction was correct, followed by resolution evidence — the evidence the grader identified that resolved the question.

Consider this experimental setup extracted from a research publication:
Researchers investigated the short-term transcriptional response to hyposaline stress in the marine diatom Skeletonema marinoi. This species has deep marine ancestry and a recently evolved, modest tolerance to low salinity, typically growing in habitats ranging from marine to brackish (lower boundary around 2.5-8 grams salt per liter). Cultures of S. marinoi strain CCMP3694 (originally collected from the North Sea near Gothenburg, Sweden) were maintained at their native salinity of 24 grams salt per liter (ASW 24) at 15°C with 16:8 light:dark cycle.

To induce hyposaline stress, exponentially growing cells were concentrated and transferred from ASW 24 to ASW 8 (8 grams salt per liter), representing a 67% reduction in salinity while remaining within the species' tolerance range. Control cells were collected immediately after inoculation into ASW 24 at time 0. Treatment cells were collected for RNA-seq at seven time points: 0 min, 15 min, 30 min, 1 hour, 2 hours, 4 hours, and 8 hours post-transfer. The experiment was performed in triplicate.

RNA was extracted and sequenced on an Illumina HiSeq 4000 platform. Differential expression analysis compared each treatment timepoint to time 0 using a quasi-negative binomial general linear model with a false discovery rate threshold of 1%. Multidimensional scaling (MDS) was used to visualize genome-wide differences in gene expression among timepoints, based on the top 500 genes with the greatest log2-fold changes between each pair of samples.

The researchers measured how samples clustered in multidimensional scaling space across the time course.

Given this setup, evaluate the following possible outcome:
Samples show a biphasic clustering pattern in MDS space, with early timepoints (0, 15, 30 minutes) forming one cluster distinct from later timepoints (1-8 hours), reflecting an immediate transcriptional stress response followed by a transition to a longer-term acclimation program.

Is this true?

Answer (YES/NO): NO